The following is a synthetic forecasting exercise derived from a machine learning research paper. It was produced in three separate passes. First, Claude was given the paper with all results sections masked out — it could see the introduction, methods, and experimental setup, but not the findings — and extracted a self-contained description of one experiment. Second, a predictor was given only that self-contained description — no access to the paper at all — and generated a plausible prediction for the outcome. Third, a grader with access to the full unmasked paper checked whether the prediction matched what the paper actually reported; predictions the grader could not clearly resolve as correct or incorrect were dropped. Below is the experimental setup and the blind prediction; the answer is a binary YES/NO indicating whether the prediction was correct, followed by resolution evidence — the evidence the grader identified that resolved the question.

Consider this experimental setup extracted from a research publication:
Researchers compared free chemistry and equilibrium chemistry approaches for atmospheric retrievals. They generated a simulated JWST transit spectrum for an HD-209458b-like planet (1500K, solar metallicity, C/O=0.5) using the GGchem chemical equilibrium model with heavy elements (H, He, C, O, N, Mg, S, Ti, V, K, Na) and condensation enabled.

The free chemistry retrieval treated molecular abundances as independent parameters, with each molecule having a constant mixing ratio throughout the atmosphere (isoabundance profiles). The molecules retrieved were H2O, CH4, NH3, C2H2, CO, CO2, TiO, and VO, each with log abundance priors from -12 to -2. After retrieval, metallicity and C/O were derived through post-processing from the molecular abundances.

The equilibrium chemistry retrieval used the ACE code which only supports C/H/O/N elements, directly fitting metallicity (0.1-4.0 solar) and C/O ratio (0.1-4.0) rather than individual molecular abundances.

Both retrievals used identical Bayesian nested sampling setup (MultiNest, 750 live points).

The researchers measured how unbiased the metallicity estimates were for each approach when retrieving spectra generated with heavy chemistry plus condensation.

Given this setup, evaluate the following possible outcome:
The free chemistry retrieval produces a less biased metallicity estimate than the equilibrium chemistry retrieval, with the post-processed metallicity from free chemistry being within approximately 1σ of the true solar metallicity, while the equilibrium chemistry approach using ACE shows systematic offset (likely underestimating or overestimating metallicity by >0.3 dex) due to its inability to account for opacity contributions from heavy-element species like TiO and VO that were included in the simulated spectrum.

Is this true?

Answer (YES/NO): YES